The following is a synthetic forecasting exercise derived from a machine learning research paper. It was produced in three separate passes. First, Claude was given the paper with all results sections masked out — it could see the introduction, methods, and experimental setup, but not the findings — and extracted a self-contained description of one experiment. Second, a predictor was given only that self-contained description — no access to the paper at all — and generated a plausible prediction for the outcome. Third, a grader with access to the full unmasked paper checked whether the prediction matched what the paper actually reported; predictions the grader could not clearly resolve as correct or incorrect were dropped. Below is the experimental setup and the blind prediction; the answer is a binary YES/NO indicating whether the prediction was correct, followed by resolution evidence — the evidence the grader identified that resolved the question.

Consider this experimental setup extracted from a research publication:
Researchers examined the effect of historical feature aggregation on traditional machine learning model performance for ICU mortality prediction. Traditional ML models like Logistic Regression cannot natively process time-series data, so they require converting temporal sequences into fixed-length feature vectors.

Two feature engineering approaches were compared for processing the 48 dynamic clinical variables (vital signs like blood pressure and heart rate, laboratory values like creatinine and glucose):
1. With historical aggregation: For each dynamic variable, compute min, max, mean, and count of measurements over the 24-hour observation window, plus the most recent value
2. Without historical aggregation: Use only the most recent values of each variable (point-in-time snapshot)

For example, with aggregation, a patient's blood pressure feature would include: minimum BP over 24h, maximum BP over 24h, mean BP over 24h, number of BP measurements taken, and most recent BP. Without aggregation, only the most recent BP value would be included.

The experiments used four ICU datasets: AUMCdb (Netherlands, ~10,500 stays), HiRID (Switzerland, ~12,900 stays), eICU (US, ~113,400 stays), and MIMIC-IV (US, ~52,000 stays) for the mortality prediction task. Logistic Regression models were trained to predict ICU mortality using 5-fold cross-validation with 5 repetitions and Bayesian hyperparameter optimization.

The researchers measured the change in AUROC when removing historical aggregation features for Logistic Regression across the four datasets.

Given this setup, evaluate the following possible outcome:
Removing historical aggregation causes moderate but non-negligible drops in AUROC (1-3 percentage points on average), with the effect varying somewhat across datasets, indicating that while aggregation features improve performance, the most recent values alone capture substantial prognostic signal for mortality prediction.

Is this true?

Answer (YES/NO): NO